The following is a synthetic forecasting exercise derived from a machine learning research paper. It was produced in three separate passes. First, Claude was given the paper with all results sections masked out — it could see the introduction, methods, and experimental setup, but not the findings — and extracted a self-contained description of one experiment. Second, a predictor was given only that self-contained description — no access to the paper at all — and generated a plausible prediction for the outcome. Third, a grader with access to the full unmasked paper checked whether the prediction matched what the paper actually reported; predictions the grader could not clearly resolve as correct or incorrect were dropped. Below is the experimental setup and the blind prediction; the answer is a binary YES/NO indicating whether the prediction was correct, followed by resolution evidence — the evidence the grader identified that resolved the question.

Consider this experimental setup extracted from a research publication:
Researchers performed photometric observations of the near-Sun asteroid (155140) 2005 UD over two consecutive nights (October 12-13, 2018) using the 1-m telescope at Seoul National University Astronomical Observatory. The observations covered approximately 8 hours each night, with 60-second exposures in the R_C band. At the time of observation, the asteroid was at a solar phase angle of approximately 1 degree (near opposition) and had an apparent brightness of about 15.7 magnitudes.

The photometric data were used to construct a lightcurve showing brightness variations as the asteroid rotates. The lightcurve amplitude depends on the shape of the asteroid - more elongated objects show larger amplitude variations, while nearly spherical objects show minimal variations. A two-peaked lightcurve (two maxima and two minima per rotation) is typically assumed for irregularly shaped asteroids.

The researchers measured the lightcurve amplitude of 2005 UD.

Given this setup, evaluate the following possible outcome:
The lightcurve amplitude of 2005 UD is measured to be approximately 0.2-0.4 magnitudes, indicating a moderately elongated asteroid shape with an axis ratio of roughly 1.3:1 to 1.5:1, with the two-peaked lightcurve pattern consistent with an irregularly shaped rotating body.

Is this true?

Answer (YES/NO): YES